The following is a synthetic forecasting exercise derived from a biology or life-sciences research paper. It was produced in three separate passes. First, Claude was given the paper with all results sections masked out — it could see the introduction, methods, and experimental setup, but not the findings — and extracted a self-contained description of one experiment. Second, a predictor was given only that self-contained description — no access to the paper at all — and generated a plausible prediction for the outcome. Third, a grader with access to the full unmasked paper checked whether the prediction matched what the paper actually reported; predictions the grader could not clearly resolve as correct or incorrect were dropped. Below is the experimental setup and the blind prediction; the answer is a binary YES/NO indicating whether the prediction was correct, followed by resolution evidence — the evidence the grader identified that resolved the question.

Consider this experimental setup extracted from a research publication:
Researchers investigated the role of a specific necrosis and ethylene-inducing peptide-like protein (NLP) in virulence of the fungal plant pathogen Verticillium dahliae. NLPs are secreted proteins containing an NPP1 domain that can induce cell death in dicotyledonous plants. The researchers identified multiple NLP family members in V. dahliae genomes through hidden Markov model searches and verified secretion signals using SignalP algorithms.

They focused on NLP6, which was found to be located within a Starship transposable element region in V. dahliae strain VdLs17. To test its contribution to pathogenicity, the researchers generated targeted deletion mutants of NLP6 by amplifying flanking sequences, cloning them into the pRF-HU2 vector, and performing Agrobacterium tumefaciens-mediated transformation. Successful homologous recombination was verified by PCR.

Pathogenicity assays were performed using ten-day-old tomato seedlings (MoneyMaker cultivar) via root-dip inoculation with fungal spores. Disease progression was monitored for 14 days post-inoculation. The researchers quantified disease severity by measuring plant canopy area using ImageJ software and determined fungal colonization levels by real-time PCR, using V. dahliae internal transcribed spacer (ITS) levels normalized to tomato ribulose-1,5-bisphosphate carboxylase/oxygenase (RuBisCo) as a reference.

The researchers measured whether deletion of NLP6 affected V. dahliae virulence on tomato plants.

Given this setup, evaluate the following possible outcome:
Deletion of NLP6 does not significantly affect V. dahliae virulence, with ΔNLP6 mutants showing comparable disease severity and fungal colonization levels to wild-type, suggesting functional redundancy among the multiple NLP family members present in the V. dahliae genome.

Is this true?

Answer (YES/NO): NO